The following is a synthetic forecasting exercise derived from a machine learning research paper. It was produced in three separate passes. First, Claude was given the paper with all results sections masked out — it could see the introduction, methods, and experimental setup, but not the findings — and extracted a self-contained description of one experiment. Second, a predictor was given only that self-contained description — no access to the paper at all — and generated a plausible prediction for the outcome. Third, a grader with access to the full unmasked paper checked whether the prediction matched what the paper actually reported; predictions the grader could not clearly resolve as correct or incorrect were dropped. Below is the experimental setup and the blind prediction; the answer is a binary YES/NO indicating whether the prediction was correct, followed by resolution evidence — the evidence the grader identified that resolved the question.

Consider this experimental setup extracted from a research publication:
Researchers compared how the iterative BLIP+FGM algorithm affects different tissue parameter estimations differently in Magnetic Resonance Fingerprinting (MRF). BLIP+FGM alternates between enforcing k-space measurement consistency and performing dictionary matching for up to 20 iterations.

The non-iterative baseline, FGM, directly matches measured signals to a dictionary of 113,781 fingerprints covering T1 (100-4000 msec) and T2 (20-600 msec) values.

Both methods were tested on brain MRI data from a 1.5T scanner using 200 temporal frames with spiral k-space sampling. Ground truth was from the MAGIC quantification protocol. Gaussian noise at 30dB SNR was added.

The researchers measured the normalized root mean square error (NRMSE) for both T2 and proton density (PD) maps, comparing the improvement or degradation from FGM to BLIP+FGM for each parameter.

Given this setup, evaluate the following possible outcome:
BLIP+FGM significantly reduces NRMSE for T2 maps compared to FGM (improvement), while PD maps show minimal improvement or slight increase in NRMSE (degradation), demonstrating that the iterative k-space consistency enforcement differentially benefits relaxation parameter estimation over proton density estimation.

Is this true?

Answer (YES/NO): NO